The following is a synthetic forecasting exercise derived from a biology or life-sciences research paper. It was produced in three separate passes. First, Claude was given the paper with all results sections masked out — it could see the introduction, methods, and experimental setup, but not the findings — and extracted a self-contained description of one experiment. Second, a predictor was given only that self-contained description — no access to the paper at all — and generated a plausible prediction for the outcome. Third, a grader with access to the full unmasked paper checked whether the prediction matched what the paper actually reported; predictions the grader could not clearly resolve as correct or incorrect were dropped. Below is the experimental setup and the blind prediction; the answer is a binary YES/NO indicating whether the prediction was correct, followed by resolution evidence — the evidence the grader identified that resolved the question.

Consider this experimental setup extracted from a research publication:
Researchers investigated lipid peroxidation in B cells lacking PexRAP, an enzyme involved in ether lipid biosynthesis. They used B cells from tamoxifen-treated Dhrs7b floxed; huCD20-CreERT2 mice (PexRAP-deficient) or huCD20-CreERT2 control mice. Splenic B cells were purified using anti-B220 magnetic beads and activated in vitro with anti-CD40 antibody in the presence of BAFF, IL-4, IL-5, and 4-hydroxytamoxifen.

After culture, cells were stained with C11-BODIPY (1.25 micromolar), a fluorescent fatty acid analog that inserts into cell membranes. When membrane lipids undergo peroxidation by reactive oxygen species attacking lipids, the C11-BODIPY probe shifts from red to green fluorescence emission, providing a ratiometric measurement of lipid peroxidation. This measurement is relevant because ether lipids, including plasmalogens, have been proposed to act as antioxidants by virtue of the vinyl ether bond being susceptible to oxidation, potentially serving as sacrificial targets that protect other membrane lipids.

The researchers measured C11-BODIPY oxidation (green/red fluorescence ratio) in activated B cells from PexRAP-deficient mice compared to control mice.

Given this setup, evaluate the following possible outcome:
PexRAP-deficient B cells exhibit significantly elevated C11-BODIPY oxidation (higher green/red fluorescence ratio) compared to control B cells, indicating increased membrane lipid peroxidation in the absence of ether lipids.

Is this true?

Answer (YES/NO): YES